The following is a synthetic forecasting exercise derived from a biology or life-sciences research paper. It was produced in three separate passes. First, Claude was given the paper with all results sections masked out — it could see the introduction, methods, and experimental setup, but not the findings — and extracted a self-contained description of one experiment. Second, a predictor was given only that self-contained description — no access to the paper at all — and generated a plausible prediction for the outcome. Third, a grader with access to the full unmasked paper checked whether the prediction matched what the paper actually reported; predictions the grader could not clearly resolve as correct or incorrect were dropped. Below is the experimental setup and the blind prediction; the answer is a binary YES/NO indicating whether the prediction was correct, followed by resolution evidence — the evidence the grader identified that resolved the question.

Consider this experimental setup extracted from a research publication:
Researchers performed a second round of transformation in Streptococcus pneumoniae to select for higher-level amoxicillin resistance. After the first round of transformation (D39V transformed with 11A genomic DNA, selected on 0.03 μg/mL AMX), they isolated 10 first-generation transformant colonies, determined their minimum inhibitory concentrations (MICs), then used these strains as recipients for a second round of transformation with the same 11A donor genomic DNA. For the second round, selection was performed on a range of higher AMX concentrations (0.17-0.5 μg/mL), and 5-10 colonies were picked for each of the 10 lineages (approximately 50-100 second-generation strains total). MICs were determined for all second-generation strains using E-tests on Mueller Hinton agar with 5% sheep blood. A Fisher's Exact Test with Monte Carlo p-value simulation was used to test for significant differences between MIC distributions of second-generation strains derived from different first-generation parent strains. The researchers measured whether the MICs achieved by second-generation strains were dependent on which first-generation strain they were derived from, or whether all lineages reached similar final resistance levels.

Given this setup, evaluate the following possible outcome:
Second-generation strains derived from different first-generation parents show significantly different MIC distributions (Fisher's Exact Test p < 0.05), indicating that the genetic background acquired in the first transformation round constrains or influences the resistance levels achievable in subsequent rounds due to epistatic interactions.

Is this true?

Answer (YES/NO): YES